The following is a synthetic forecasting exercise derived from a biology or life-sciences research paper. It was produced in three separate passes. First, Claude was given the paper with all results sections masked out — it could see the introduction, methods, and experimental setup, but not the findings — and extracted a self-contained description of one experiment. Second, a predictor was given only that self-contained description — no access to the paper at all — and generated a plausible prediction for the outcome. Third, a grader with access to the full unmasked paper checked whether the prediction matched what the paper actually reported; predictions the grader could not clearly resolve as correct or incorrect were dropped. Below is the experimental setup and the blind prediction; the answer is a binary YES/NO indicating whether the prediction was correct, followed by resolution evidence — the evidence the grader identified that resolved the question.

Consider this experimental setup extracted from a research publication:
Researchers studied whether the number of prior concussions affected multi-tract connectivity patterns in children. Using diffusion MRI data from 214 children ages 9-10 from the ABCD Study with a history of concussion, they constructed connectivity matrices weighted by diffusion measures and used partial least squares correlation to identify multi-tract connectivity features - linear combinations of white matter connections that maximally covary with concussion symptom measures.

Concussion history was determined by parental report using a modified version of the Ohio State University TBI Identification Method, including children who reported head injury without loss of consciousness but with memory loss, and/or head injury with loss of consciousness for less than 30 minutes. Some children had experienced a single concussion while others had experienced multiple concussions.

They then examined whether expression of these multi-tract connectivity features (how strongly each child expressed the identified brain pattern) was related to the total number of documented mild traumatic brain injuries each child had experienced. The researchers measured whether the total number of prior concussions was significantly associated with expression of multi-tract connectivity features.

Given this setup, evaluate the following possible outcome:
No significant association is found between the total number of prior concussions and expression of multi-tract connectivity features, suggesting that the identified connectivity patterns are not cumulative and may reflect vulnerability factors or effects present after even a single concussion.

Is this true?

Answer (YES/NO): YES